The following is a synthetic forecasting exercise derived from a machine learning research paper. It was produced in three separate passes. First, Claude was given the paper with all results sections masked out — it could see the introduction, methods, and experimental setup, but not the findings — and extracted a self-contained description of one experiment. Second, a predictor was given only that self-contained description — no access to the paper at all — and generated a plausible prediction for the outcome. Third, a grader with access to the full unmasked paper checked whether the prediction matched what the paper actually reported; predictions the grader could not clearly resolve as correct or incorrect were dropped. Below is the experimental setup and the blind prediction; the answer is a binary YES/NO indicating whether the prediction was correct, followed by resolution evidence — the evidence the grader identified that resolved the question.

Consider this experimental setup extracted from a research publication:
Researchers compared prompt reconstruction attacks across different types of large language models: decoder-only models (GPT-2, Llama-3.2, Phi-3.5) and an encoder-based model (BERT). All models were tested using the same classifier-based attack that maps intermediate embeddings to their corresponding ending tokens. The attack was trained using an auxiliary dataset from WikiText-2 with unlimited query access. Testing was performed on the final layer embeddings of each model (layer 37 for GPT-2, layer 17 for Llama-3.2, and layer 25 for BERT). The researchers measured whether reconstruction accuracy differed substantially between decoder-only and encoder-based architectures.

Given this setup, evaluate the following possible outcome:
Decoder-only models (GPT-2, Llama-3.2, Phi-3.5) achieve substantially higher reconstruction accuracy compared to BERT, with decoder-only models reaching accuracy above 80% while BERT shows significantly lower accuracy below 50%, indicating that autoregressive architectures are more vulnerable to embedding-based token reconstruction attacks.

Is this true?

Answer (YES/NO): NO